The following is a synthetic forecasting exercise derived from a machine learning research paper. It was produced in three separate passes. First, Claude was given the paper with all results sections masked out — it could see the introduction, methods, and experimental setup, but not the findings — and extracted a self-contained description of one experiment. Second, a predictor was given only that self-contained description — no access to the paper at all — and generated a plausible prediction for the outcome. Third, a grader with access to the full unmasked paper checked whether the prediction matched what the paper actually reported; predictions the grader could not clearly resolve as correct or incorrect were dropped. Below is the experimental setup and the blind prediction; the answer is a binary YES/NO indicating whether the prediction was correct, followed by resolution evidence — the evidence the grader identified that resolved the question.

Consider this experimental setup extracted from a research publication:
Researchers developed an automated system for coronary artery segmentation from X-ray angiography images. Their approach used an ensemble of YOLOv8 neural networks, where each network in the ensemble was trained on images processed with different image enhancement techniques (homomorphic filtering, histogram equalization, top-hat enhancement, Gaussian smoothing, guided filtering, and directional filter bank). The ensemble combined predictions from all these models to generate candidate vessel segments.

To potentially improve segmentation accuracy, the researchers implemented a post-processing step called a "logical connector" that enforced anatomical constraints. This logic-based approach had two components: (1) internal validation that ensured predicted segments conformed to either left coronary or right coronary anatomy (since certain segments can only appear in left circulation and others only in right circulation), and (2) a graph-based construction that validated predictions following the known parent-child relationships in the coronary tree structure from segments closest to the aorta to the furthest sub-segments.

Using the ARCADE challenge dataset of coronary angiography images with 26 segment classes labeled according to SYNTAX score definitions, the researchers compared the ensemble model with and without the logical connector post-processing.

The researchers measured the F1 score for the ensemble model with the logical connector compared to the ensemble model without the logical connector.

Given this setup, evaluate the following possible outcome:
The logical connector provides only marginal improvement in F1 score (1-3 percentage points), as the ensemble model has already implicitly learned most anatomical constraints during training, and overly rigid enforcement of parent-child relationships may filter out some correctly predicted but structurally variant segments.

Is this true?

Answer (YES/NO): NO